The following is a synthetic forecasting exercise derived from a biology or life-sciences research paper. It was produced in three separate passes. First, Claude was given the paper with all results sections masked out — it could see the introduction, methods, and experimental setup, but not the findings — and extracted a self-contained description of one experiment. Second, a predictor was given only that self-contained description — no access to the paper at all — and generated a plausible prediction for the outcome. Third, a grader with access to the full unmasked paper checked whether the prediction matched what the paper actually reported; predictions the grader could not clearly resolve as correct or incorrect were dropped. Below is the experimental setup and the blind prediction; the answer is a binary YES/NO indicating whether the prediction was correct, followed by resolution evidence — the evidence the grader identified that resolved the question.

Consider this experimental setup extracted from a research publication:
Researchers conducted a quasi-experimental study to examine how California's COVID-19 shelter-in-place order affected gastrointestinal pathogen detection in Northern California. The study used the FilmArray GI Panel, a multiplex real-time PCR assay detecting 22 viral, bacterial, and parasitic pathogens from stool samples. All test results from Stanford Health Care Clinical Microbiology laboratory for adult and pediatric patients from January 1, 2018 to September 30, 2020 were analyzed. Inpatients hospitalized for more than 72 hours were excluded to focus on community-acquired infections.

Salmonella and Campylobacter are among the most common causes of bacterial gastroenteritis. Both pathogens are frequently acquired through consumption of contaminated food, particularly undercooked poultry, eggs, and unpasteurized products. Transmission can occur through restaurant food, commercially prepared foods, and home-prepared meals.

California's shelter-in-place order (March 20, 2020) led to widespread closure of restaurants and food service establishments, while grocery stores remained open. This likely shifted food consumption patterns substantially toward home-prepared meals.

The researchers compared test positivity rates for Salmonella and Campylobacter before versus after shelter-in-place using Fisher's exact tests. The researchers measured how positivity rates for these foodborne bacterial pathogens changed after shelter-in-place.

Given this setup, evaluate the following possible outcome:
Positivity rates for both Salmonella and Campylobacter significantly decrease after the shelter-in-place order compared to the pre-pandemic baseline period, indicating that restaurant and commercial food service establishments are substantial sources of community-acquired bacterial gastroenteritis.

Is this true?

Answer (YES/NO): NO